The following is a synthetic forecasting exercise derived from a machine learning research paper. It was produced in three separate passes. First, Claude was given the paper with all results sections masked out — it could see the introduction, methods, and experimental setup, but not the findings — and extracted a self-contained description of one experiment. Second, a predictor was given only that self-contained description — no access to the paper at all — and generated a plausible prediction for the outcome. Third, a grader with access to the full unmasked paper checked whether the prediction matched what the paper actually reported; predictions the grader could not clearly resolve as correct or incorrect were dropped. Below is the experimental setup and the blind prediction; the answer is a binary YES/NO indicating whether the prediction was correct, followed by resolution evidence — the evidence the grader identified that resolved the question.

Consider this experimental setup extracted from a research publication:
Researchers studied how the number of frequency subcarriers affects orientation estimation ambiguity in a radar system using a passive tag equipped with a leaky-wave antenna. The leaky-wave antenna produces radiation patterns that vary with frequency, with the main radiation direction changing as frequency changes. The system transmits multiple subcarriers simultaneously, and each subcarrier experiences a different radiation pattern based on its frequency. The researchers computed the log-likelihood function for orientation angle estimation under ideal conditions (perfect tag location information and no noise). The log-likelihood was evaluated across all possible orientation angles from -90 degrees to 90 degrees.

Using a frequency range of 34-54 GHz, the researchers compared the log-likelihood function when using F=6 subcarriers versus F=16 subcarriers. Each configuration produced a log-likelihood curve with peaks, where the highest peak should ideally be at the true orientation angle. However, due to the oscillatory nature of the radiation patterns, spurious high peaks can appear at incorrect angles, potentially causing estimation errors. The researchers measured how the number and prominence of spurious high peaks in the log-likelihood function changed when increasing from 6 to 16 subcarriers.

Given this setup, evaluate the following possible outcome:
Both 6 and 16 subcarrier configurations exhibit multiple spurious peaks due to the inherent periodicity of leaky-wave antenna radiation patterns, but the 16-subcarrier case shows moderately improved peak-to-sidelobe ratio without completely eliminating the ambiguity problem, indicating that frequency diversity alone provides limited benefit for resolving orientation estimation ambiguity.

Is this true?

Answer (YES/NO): NO